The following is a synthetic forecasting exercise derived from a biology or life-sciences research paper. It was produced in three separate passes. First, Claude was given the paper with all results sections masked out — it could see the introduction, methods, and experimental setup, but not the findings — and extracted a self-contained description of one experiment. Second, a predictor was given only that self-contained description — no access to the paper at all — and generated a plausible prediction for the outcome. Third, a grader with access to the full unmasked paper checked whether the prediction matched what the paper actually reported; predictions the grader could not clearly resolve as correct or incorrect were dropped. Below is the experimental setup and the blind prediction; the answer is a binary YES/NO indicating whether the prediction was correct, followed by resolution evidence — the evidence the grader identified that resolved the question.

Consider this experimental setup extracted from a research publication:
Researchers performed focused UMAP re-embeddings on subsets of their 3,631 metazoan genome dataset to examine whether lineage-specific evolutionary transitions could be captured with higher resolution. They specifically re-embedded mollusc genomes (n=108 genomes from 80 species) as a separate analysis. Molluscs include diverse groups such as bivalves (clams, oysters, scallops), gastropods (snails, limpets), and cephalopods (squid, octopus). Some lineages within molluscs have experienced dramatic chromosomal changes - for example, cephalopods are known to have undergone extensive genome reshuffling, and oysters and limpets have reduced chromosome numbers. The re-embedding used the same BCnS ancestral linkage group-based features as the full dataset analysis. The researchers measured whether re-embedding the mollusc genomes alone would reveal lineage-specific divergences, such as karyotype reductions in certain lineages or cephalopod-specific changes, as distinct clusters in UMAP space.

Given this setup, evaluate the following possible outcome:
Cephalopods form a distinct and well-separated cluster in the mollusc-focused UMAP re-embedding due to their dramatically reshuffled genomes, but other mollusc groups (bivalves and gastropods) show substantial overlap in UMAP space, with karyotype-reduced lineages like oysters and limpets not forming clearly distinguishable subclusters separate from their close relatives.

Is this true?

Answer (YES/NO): NO